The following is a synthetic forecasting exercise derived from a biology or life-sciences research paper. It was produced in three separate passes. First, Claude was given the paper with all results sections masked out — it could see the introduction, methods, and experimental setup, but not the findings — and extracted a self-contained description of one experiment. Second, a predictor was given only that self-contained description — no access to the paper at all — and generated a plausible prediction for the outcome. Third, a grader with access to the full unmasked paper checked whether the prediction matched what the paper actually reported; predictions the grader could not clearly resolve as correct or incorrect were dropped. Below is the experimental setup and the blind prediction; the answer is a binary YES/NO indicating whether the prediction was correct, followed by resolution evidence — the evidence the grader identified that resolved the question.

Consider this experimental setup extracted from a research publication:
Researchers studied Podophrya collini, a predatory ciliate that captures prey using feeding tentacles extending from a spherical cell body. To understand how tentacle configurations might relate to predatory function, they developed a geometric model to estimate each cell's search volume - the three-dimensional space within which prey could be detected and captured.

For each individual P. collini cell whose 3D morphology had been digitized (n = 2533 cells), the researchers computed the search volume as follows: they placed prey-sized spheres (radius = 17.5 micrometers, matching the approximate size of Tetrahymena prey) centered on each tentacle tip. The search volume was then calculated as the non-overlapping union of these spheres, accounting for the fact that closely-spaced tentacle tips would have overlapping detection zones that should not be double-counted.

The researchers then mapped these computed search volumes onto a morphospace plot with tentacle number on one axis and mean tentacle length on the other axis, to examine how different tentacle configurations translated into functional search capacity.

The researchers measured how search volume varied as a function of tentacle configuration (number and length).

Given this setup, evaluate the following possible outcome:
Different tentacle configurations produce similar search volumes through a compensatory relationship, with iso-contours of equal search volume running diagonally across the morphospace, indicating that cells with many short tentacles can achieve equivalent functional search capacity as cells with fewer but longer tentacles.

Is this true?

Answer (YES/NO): NO